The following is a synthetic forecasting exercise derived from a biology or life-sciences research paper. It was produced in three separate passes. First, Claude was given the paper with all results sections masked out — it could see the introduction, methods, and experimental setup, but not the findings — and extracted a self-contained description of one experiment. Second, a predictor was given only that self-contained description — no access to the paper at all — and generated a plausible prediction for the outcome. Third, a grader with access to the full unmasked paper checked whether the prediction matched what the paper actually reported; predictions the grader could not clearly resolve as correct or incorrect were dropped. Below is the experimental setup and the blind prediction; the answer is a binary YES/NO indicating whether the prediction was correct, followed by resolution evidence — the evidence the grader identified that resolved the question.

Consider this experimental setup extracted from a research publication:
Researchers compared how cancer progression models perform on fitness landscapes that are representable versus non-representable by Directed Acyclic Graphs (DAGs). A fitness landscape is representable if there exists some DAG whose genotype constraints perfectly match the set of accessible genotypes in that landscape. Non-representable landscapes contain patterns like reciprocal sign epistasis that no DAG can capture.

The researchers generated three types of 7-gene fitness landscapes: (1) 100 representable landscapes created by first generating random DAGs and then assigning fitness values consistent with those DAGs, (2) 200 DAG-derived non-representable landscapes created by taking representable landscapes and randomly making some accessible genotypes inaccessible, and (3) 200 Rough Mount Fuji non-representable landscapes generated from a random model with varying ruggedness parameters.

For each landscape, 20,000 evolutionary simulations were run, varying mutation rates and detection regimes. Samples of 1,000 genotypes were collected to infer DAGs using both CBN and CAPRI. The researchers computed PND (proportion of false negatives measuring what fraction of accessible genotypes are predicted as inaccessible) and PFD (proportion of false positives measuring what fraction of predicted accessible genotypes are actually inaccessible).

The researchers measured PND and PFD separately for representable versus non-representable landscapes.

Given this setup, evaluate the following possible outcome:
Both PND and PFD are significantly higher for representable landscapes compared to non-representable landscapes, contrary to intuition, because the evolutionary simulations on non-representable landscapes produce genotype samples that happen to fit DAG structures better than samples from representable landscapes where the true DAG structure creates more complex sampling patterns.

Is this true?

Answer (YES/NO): NO